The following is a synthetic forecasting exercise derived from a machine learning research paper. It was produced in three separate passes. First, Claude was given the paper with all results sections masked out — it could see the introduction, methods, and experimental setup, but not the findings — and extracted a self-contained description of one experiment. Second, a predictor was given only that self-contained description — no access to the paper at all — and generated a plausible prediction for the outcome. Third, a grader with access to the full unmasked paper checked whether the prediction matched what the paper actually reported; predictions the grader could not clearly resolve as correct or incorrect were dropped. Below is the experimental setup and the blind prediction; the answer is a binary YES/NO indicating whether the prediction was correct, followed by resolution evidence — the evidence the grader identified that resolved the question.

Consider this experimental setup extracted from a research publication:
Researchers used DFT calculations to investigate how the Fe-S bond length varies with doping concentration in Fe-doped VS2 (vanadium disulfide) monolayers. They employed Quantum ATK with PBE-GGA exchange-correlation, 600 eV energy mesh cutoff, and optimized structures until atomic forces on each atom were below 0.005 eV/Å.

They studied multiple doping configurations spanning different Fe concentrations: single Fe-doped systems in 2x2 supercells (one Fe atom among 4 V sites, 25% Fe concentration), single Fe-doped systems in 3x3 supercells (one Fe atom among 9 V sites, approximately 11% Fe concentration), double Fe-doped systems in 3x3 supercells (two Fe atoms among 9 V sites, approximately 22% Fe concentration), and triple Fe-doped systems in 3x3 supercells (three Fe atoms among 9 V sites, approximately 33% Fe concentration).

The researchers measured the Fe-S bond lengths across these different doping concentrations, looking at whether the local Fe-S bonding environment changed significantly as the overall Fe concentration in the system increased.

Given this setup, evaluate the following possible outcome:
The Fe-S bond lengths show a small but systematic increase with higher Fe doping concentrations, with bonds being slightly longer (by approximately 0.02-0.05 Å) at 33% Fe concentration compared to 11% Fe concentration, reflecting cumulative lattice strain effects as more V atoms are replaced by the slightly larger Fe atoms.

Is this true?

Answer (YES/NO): NO